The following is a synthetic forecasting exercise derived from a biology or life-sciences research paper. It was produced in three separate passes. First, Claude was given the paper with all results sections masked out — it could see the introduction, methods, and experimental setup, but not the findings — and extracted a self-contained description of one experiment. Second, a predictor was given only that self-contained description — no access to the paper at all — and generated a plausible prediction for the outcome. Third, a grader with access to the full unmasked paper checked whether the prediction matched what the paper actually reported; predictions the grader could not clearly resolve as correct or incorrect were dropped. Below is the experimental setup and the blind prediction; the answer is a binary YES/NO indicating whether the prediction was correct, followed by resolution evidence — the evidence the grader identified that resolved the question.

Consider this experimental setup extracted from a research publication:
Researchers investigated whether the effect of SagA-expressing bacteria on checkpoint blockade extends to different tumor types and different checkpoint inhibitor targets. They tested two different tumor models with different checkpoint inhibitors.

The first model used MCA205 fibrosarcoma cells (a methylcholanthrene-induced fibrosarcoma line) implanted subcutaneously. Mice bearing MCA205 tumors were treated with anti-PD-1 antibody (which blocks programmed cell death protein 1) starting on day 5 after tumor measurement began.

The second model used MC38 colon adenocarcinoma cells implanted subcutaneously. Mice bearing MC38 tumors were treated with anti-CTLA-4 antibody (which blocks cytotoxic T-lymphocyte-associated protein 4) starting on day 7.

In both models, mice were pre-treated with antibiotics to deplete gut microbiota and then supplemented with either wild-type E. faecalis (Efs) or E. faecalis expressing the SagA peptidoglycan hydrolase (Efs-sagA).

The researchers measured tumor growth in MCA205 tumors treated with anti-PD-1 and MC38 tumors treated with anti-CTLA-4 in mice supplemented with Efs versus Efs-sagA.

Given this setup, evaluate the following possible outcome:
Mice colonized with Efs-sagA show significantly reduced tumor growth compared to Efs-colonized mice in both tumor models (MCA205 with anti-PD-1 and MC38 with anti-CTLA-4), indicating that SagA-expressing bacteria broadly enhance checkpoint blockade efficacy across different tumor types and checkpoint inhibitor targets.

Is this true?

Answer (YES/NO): YES